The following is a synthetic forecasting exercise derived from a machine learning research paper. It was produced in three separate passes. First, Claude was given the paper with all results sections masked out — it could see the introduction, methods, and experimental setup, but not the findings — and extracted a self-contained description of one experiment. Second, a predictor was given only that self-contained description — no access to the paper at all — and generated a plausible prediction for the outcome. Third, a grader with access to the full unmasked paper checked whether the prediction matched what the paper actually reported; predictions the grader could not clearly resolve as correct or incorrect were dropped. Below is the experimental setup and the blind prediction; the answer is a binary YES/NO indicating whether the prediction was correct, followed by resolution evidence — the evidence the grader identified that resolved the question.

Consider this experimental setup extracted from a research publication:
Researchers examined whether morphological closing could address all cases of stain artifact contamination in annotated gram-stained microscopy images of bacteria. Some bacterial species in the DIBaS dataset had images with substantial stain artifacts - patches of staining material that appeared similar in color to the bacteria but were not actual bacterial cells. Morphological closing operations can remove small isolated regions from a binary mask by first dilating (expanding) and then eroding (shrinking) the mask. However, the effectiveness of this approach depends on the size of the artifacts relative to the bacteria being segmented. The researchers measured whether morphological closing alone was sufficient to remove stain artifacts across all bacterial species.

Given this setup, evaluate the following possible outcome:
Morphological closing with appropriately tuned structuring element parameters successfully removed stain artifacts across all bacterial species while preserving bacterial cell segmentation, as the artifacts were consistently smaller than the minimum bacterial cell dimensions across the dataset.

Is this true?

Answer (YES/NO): NO